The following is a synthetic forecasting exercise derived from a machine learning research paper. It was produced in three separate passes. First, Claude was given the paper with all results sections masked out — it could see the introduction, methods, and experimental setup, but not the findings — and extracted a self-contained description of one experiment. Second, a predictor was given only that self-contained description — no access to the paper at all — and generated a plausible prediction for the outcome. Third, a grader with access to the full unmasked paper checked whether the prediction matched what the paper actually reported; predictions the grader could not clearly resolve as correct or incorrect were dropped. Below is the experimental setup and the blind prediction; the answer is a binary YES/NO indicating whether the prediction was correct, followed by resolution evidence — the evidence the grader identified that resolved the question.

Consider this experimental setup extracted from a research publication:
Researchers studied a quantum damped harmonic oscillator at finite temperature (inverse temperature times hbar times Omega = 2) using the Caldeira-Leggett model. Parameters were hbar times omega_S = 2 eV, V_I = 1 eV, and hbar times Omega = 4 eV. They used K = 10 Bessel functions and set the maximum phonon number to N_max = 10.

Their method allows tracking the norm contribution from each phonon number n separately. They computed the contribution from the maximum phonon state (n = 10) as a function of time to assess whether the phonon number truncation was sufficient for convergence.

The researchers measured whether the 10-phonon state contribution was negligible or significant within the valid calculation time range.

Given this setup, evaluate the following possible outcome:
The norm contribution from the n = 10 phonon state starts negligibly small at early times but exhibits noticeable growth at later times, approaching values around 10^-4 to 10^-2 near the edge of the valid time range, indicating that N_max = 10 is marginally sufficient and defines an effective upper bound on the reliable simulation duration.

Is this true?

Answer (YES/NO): NO